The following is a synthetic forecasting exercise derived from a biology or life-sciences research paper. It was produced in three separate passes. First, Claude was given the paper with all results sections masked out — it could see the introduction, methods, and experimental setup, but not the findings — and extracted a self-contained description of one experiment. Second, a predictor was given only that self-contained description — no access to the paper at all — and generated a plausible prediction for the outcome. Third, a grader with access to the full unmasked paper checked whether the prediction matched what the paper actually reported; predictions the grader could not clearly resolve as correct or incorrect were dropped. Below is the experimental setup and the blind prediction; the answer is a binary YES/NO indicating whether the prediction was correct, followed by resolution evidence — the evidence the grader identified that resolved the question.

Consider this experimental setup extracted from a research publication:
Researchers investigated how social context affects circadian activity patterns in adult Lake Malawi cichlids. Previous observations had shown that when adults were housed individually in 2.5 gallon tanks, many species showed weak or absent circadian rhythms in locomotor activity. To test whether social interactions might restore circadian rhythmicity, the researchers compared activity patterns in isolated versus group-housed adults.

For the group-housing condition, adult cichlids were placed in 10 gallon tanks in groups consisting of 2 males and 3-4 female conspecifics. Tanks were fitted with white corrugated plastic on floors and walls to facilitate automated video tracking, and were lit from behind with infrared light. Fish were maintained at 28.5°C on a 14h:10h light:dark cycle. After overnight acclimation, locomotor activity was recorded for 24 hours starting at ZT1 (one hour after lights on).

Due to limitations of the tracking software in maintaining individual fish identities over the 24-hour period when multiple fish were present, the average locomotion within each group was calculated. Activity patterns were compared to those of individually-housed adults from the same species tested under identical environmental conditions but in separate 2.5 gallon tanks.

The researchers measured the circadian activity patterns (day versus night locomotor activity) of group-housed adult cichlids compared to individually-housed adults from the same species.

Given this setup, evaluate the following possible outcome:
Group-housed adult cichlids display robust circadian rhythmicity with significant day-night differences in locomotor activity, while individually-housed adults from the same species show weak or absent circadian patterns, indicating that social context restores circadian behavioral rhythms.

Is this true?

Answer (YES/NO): NO